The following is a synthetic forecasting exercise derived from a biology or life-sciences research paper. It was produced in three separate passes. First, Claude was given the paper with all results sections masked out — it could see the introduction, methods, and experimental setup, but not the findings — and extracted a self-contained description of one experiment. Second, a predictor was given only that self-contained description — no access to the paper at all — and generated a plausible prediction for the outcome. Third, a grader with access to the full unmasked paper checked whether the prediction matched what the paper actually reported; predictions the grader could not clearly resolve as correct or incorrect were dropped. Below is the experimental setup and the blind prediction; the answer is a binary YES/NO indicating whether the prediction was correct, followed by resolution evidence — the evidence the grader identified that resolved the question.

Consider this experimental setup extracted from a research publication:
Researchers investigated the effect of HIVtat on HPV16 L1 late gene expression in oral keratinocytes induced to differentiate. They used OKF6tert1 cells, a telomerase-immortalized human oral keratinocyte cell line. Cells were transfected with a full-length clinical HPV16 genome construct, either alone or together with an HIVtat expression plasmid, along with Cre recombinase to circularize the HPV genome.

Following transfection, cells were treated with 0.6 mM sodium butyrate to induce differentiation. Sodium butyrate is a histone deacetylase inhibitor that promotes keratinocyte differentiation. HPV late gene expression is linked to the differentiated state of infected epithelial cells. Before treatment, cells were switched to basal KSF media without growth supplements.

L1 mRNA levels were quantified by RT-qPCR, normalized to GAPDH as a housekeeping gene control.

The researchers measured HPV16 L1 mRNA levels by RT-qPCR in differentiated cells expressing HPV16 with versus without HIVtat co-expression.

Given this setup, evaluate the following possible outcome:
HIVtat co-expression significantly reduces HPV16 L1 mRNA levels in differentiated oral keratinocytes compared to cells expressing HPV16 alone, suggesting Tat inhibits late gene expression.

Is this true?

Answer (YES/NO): NO